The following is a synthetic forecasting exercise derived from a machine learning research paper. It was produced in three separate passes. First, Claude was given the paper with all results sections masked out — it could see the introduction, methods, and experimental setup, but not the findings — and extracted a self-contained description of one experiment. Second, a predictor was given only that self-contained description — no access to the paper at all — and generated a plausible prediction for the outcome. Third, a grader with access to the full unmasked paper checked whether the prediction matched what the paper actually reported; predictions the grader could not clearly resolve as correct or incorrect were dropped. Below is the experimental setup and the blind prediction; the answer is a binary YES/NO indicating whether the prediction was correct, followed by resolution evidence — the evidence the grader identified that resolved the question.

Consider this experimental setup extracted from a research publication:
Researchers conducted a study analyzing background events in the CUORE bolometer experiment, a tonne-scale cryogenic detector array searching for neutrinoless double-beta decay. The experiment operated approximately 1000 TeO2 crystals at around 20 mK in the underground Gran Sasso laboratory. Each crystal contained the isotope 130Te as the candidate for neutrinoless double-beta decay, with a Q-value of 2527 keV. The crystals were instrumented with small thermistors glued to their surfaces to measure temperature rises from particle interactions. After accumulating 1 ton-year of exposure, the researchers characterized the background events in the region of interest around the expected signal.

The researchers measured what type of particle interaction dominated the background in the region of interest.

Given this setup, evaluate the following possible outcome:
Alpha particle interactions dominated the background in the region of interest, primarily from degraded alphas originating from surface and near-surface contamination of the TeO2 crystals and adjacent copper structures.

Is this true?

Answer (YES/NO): YES